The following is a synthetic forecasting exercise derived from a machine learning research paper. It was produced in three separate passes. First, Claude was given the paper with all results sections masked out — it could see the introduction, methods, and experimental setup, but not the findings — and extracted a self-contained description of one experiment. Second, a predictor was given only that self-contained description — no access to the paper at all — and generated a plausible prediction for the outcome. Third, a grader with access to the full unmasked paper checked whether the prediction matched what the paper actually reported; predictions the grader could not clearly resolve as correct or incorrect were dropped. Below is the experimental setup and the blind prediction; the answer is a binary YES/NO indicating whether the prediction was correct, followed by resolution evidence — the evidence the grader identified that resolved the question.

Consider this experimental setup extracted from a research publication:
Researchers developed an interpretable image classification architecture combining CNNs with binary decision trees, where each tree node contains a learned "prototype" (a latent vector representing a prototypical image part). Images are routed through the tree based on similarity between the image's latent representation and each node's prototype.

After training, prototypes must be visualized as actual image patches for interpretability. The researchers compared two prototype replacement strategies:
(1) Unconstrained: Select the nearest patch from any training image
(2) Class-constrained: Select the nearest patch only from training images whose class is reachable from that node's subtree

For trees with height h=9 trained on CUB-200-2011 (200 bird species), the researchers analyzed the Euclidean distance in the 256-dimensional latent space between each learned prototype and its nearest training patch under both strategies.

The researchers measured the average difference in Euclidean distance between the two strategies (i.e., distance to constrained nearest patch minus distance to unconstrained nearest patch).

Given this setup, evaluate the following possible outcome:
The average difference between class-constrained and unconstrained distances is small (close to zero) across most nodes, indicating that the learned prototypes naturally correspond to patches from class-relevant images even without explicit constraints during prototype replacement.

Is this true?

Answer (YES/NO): YES